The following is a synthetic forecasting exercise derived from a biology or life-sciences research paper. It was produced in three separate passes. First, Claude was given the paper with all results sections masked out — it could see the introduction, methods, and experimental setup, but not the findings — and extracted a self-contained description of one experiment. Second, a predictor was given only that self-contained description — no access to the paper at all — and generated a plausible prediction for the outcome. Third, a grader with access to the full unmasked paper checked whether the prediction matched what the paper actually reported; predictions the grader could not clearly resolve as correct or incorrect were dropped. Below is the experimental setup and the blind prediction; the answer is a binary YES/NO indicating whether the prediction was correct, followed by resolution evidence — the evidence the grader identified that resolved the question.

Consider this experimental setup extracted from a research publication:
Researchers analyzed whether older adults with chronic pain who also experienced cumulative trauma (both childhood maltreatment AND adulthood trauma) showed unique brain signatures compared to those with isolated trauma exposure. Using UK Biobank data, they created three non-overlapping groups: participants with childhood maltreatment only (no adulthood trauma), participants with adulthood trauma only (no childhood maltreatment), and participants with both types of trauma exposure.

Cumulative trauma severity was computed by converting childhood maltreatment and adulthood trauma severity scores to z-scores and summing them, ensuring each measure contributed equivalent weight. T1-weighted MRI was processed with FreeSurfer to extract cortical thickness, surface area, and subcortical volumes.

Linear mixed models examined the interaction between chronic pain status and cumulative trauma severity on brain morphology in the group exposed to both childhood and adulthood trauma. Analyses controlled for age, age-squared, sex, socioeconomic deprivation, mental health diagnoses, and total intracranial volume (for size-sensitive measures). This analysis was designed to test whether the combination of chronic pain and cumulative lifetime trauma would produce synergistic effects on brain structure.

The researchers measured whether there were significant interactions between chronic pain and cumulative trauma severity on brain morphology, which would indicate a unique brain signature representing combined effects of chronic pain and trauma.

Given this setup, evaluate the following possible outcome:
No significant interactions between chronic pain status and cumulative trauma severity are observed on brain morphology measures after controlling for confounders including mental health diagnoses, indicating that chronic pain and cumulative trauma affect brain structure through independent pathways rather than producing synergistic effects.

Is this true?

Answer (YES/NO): YES